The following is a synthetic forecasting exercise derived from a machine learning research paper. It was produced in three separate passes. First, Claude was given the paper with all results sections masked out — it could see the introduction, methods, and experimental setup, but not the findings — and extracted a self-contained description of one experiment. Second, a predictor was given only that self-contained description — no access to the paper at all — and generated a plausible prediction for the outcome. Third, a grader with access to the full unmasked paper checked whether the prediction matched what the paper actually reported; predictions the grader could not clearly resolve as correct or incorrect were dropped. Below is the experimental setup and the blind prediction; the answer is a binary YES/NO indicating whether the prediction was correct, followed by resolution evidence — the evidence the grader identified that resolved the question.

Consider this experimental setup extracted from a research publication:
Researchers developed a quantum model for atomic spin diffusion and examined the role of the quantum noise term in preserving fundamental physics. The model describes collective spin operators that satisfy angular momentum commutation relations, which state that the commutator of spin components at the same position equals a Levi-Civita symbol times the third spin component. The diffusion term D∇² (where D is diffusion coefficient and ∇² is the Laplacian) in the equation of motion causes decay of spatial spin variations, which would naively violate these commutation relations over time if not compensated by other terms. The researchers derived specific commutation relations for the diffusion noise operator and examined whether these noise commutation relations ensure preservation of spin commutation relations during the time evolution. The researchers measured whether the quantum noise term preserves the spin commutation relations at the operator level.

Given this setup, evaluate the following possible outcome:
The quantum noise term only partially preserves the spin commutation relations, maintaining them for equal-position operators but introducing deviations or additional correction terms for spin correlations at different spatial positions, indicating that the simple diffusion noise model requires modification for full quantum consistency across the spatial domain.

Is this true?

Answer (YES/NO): NO